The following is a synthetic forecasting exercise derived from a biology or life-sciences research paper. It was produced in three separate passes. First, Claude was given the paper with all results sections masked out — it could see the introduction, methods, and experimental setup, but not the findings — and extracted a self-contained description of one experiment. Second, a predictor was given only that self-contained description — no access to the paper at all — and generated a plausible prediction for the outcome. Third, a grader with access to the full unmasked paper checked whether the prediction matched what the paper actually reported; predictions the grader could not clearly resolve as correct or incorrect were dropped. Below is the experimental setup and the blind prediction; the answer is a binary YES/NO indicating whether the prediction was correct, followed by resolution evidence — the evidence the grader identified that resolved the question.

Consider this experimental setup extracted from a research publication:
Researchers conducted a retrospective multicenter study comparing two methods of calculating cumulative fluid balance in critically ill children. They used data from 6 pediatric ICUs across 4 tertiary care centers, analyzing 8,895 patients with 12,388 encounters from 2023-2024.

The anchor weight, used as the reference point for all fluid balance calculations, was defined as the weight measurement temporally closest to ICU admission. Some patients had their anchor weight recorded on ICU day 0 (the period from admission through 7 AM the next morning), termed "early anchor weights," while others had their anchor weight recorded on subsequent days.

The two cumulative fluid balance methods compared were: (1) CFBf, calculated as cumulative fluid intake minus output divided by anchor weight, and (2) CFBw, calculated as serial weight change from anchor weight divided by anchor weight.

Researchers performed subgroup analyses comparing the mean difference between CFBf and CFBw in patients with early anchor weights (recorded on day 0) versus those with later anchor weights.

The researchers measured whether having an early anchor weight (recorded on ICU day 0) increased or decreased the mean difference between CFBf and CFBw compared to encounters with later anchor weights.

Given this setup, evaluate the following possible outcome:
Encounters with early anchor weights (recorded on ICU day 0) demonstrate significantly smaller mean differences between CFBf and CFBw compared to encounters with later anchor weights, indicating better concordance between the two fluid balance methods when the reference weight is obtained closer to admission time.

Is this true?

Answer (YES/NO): NO